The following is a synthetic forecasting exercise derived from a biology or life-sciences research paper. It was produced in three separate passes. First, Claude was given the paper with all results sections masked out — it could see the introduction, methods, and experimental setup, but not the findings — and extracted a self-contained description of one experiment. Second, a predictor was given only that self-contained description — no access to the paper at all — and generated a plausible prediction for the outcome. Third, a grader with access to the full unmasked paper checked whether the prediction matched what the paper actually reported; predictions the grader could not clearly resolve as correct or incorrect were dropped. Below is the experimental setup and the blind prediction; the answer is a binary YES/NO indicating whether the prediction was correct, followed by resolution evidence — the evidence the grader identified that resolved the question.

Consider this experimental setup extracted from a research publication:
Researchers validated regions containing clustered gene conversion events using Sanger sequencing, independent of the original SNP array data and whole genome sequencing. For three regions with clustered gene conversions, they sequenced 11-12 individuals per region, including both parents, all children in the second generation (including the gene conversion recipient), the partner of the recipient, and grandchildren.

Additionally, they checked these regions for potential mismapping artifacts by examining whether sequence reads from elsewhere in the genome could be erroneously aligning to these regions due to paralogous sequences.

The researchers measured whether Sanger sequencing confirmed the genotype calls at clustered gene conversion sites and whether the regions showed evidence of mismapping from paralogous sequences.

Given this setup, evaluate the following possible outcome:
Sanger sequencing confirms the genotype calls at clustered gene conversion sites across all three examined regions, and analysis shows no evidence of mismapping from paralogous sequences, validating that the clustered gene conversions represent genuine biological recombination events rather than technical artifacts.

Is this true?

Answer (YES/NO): YES